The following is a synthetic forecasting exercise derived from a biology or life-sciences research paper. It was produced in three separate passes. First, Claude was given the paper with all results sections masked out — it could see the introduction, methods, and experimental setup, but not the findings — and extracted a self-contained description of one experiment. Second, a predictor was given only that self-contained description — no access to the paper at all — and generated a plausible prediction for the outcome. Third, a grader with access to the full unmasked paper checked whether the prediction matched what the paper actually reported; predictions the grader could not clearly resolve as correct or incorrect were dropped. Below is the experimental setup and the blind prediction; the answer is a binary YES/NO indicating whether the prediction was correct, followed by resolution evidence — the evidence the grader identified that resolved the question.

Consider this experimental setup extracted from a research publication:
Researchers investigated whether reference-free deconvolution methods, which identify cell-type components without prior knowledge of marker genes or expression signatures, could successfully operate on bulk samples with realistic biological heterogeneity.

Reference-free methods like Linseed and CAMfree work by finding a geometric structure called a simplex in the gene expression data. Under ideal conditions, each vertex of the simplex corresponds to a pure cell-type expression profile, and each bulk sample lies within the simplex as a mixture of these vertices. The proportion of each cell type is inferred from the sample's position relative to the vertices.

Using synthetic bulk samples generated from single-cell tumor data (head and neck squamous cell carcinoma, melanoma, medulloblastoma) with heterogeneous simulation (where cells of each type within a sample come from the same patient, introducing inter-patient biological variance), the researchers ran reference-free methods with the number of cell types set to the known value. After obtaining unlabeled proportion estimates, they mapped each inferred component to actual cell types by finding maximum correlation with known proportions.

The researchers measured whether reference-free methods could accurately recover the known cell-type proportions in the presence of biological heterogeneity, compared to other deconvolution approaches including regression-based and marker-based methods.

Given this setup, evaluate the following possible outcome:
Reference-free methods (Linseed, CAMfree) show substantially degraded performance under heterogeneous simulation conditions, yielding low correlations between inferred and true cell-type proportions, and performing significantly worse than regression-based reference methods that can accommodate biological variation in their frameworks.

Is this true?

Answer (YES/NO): YES